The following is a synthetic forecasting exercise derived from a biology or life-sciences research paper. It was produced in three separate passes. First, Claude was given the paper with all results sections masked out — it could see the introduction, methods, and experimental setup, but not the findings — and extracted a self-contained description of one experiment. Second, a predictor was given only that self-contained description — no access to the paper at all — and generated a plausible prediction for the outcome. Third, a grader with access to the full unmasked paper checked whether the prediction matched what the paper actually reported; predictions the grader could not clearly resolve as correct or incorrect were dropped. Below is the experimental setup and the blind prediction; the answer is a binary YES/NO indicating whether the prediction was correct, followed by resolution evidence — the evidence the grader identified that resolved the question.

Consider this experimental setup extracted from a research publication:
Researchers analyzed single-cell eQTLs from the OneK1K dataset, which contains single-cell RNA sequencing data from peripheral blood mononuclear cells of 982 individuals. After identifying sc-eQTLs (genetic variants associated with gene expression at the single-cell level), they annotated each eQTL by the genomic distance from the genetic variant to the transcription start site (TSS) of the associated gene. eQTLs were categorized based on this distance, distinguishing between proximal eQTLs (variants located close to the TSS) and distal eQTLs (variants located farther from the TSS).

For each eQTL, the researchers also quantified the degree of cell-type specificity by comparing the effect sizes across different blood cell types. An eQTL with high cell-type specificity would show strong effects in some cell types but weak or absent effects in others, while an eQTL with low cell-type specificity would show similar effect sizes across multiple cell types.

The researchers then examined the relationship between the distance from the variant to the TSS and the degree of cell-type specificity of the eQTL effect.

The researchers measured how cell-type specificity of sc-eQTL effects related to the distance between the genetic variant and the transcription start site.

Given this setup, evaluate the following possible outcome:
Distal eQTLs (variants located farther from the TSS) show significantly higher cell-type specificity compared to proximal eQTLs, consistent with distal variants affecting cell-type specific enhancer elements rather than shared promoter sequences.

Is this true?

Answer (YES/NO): YES